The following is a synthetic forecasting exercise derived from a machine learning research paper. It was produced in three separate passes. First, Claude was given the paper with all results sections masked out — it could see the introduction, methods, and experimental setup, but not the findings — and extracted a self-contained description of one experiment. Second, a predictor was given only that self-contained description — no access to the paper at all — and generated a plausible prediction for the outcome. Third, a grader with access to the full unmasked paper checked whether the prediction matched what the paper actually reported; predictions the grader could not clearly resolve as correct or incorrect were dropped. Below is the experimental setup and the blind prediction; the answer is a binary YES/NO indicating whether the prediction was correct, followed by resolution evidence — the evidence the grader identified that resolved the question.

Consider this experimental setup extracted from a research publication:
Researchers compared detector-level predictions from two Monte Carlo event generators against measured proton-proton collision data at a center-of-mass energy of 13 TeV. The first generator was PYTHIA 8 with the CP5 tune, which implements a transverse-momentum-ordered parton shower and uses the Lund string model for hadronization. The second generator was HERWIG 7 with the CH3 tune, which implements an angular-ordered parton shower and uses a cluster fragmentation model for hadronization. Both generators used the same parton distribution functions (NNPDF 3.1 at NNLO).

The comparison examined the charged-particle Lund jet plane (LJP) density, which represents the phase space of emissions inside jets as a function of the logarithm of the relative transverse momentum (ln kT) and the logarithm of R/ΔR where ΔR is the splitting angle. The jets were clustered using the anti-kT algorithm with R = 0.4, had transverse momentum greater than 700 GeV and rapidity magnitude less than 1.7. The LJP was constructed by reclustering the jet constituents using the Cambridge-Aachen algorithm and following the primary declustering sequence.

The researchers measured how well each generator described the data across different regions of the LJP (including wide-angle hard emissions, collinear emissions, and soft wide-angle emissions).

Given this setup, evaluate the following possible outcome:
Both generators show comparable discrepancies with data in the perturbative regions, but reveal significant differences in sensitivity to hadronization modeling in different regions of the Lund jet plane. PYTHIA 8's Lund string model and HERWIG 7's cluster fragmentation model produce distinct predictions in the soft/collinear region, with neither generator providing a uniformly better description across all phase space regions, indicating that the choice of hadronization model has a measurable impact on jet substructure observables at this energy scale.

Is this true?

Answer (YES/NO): NO